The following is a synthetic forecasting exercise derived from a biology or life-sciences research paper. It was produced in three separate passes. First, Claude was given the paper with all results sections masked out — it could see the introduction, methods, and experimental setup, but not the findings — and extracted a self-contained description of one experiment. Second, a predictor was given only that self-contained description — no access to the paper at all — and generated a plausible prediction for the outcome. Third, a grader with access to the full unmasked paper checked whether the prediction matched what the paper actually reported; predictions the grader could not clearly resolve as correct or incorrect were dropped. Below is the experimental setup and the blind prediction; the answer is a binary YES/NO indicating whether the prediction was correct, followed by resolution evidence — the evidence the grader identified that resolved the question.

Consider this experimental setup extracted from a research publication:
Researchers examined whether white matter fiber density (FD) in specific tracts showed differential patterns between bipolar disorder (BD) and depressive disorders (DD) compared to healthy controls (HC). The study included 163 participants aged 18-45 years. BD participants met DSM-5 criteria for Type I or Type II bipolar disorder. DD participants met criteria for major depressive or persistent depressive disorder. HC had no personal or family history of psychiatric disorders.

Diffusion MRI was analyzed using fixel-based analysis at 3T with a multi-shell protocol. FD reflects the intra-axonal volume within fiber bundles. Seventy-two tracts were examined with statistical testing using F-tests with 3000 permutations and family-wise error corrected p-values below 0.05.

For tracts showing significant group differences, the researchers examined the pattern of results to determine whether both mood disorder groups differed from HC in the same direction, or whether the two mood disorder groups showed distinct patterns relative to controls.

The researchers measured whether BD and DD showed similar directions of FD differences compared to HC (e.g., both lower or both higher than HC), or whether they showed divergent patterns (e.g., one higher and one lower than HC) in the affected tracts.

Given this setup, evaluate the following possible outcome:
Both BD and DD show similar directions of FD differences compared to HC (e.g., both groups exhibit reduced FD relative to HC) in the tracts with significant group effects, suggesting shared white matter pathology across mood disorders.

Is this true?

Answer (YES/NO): YES